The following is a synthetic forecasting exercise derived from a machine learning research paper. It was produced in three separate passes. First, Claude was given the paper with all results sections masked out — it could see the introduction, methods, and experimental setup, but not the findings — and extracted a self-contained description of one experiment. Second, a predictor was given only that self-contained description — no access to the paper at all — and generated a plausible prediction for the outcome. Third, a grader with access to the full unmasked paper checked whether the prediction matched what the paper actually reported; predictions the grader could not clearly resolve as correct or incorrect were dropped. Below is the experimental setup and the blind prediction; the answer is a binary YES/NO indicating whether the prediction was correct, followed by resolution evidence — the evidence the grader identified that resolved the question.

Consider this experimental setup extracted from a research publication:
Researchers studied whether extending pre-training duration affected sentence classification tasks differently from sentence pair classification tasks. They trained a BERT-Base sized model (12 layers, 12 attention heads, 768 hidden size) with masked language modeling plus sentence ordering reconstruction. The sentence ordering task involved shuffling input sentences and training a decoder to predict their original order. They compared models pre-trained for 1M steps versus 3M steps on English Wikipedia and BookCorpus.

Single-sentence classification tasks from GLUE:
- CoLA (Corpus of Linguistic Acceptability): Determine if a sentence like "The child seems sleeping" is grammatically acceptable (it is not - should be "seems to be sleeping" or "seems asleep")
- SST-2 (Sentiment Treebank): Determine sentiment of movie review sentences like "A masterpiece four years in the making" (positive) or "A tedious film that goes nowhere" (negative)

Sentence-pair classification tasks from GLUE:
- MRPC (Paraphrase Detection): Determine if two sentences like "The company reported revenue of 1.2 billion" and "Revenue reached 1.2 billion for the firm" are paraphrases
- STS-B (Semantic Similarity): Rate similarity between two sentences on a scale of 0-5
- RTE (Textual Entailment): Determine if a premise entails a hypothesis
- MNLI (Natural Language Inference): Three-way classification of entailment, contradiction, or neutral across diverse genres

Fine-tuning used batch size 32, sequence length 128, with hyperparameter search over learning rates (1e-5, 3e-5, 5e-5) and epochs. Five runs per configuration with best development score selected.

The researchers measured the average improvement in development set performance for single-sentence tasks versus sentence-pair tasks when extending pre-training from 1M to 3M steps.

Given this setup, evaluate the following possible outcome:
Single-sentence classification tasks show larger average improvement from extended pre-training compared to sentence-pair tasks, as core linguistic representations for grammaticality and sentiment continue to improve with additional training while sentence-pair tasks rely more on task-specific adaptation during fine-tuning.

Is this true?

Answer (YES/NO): NO